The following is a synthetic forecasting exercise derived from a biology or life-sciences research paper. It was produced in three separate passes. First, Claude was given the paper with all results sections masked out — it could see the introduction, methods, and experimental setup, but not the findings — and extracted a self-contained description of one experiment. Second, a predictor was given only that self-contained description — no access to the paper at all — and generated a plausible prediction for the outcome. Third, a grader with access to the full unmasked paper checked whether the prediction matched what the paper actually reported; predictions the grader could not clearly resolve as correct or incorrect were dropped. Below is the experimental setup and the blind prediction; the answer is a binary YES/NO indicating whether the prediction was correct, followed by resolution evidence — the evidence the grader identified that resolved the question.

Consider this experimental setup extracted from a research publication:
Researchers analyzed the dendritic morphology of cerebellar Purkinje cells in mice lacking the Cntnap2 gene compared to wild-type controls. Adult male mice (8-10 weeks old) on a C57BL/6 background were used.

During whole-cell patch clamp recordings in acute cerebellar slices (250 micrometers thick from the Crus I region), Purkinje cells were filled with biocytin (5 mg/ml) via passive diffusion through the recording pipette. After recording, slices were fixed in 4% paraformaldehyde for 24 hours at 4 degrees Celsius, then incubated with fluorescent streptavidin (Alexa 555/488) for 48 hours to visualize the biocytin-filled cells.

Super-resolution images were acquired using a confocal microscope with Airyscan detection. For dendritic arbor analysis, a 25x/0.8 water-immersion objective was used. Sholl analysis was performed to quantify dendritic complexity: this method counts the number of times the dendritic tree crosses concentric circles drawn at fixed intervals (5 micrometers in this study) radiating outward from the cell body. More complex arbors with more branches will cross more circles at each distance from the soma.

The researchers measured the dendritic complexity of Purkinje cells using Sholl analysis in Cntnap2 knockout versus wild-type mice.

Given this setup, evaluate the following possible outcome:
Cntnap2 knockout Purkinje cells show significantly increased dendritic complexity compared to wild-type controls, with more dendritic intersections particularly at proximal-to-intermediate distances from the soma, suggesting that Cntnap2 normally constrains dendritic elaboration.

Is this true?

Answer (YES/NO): NO